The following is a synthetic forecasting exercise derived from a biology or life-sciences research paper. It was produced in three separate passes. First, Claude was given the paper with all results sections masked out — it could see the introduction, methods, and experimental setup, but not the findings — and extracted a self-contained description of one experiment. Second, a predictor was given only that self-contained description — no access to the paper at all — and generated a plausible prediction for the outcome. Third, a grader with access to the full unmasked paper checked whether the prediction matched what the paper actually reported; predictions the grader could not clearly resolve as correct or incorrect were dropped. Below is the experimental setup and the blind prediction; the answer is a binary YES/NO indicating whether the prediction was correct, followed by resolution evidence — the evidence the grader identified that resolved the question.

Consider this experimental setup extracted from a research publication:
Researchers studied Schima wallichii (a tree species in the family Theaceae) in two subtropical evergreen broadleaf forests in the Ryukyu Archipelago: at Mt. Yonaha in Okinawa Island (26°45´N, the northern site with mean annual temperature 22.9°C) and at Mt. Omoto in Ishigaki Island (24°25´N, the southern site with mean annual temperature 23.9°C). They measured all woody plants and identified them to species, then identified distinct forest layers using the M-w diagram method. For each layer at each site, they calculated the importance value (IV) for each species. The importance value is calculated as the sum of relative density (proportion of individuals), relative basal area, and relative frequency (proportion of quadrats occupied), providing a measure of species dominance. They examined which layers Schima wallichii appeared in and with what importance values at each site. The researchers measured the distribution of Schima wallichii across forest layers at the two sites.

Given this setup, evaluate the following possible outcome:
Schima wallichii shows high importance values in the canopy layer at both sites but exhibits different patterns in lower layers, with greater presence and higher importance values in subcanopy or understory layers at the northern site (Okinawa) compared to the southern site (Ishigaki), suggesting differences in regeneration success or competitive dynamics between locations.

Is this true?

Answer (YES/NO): NO